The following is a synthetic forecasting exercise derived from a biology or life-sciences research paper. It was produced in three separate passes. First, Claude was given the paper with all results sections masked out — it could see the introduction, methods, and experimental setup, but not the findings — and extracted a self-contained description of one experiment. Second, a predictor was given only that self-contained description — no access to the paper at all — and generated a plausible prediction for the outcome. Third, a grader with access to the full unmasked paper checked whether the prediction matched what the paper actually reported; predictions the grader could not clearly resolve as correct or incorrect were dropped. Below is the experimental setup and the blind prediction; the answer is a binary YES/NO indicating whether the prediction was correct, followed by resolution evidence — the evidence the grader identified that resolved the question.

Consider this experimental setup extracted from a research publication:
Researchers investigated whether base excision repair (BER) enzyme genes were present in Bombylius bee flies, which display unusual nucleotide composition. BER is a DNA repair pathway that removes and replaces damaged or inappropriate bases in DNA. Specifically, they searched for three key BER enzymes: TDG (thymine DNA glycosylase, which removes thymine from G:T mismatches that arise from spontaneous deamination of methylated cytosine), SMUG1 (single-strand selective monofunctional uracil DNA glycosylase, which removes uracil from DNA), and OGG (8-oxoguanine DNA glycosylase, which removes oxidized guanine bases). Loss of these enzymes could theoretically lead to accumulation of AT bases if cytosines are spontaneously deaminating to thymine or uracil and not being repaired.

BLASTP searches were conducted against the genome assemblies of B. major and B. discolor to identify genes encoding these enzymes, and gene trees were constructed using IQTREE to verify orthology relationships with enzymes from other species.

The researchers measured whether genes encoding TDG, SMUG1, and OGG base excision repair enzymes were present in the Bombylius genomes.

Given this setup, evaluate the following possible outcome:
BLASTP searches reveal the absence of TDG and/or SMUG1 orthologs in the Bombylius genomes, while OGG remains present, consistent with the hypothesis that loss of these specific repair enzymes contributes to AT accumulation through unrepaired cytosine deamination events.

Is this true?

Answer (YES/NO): NO